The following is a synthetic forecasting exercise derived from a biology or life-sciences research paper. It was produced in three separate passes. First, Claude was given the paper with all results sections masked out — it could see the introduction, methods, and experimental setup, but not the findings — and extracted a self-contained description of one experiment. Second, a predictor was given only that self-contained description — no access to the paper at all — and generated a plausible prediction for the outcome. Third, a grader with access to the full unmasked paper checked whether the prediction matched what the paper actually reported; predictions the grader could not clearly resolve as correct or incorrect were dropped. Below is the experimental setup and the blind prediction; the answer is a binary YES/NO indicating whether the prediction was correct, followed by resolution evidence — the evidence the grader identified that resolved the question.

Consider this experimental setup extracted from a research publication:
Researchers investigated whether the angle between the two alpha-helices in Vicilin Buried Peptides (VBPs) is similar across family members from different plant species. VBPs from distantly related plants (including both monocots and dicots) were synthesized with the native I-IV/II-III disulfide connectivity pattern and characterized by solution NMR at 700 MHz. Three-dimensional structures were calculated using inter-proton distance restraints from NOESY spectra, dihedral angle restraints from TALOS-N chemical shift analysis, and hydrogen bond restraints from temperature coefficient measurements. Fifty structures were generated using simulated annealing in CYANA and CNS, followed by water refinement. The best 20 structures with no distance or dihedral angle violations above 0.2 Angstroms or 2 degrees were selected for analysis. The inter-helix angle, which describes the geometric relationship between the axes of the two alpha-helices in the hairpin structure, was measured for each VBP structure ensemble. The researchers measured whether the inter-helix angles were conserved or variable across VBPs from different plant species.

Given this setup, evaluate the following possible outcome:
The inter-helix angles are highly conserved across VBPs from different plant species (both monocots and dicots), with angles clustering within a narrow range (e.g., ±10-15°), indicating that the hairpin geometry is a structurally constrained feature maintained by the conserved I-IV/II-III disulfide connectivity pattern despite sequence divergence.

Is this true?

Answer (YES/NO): NO